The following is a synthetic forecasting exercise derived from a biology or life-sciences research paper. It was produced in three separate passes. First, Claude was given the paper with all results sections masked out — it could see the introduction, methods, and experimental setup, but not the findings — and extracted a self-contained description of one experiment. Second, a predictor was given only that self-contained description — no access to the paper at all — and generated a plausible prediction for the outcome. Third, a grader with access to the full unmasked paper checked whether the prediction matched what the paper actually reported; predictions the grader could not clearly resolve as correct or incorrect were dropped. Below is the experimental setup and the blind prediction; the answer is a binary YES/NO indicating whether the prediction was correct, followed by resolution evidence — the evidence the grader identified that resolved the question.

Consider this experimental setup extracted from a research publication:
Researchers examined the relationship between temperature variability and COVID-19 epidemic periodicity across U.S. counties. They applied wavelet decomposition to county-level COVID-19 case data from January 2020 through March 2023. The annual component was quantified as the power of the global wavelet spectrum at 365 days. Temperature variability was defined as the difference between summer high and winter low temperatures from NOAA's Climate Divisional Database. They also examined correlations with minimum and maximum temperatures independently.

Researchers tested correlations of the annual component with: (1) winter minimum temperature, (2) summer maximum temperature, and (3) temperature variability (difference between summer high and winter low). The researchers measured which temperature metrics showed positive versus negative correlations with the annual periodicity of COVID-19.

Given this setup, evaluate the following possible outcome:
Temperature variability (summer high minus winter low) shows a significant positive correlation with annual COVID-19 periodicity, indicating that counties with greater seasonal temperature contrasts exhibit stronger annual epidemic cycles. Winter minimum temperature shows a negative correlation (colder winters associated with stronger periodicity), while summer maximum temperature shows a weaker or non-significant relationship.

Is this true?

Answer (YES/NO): YES